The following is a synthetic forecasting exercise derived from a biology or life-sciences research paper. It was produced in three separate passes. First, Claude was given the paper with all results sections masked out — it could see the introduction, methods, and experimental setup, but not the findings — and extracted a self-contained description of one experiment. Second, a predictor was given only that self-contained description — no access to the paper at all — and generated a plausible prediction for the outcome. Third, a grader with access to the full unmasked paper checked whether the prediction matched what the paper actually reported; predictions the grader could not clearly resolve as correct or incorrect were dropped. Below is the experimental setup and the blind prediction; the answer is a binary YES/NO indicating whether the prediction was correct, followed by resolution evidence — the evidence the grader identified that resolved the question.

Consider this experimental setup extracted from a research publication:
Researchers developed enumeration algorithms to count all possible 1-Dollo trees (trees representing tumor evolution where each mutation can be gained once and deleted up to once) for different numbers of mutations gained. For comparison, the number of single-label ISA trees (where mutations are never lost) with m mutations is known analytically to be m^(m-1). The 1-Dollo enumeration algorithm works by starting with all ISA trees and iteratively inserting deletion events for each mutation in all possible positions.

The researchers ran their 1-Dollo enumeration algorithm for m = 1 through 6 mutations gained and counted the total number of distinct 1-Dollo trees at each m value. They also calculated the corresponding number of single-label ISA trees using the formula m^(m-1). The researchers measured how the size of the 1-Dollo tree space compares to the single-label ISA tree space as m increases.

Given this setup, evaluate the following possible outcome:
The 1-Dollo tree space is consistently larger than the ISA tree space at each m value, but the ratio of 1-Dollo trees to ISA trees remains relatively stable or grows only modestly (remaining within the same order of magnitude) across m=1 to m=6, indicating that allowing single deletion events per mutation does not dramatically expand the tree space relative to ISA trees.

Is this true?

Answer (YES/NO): NO